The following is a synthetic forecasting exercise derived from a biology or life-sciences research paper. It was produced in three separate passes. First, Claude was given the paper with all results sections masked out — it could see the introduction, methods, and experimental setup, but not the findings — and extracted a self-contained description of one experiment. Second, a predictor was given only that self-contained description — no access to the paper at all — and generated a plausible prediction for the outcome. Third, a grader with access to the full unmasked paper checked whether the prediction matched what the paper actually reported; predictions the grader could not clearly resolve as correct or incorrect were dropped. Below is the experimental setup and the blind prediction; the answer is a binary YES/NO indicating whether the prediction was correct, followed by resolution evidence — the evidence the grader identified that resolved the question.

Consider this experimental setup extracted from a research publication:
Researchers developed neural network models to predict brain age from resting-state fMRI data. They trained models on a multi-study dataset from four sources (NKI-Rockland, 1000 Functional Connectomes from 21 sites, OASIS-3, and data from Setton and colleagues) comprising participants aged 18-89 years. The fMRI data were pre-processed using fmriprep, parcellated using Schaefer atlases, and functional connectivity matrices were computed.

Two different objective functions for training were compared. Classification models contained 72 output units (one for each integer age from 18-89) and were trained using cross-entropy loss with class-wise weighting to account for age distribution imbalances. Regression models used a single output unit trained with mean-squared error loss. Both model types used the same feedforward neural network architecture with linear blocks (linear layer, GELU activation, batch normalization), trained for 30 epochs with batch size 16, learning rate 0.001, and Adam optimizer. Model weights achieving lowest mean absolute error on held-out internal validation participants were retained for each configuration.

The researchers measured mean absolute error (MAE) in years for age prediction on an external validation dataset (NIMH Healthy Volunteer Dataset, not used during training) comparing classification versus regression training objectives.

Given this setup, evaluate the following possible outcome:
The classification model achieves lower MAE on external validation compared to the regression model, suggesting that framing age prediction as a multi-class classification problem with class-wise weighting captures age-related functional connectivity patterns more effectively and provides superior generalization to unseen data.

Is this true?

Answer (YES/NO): NO